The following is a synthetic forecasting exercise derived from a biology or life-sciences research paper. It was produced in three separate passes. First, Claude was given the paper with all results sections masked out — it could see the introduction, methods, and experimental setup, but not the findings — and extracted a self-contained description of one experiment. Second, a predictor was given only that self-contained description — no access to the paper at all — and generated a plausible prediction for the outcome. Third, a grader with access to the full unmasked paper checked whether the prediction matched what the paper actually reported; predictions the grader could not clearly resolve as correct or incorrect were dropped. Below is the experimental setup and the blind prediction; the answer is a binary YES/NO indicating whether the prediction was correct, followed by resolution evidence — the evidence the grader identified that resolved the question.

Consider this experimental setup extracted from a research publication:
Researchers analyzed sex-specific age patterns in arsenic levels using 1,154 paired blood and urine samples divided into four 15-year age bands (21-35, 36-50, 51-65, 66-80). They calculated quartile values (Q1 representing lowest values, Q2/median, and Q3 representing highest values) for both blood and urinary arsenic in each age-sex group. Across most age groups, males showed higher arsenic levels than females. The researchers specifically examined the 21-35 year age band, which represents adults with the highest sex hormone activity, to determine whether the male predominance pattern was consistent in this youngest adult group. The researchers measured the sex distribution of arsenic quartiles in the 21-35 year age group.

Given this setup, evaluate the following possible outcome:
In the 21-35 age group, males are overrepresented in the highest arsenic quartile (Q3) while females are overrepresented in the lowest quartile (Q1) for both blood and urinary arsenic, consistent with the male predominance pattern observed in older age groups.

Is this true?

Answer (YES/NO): NO